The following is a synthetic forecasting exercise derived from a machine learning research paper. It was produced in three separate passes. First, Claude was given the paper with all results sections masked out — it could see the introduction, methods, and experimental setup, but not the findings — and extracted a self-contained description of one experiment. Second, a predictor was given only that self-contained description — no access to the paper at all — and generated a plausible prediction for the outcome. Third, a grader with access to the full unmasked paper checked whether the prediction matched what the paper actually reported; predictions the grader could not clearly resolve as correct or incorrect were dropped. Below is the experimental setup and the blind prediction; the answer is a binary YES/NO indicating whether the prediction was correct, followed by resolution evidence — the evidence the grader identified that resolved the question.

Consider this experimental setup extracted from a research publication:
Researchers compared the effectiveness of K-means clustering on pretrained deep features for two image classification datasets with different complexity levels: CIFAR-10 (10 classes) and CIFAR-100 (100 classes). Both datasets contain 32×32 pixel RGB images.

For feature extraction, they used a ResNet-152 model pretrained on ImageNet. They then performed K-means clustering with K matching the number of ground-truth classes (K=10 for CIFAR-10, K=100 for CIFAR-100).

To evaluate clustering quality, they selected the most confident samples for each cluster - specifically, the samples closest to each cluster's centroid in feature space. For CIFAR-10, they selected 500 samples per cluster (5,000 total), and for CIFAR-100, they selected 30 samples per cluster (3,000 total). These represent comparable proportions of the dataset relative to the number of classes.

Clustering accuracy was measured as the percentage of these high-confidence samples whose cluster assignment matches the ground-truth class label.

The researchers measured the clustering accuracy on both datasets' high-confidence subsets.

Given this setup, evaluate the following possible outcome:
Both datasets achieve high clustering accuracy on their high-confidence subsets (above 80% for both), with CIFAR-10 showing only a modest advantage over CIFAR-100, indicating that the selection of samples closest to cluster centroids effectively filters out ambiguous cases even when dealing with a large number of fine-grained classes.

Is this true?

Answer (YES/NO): NO